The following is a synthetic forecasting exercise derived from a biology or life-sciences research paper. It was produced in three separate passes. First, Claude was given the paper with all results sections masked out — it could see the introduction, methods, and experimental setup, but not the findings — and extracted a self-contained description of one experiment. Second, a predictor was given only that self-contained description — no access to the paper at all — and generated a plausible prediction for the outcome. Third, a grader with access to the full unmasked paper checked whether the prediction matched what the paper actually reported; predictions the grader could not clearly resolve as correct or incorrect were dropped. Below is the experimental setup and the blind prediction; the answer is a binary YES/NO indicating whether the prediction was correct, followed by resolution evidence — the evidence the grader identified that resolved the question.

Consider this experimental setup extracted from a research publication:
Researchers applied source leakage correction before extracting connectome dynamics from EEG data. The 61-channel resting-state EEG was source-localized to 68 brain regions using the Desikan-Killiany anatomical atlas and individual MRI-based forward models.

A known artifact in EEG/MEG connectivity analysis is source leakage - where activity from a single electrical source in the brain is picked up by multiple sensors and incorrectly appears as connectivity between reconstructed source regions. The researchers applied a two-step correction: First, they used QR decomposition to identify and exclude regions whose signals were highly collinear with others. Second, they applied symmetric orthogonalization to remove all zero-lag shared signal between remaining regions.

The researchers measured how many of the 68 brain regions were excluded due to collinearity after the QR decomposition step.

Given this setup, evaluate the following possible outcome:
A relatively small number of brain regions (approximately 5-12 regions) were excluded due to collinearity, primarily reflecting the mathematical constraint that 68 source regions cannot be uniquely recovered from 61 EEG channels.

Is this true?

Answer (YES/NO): NO